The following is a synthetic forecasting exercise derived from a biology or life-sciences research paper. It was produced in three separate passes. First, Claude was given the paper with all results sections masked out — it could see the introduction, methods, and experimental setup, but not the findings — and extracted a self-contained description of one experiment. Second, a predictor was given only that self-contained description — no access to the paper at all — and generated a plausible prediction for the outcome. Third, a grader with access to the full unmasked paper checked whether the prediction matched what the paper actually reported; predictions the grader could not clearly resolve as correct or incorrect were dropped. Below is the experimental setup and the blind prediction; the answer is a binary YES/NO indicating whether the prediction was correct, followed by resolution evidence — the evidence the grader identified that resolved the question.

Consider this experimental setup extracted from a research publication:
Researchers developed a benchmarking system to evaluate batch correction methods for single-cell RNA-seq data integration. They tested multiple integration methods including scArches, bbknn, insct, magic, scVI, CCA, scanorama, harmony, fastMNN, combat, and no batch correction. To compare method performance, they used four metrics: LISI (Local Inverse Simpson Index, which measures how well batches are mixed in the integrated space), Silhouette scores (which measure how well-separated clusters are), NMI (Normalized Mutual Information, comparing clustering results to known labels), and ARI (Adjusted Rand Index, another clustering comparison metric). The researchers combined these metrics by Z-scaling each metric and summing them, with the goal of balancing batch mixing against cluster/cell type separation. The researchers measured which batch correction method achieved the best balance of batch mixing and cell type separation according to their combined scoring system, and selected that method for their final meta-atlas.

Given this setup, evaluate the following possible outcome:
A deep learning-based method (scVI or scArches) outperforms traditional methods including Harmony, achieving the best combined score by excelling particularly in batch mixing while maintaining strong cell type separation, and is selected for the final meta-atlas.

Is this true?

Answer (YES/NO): YES